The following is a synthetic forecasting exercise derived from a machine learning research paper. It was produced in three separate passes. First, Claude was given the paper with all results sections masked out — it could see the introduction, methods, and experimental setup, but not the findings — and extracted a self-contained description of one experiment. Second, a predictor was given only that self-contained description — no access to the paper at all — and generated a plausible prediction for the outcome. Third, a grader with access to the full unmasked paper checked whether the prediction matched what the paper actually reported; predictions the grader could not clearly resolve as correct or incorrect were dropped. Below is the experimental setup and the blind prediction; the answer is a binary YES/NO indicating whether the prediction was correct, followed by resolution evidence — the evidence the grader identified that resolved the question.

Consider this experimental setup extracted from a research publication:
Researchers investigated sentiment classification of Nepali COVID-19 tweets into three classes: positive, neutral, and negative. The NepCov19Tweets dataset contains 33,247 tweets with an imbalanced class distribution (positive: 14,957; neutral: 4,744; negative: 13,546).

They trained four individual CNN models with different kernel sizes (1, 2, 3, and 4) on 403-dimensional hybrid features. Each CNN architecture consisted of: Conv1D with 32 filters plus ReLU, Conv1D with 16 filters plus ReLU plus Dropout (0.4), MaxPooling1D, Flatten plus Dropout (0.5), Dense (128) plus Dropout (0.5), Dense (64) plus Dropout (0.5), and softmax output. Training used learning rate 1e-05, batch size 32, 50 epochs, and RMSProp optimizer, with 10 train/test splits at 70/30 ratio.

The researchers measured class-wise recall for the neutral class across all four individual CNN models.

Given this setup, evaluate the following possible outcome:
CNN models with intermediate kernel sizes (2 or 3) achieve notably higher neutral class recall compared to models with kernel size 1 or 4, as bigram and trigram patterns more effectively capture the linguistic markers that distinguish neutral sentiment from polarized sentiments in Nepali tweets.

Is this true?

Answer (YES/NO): NO